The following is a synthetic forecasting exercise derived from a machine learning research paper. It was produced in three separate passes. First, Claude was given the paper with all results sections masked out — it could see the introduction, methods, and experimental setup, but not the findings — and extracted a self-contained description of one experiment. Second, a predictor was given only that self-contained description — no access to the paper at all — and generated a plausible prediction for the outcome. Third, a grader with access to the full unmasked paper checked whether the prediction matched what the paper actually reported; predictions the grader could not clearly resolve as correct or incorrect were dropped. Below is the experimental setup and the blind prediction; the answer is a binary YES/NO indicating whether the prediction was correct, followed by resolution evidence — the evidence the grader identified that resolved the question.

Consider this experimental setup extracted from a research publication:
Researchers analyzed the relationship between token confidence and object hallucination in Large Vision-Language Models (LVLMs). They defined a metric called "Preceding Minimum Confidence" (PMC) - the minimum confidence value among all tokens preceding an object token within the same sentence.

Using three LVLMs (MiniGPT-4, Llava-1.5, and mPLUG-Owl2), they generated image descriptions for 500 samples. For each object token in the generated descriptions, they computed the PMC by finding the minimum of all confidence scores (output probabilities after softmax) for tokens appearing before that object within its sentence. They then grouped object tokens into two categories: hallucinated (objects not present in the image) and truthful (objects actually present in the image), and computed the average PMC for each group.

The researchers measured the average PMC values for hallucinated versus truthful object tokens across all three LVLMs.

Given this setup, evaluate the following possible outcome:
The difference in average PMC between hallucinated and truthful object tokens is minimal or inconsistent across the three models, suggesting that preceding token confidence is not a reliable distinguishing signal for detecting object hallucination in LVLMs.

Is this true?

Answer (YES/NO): NO